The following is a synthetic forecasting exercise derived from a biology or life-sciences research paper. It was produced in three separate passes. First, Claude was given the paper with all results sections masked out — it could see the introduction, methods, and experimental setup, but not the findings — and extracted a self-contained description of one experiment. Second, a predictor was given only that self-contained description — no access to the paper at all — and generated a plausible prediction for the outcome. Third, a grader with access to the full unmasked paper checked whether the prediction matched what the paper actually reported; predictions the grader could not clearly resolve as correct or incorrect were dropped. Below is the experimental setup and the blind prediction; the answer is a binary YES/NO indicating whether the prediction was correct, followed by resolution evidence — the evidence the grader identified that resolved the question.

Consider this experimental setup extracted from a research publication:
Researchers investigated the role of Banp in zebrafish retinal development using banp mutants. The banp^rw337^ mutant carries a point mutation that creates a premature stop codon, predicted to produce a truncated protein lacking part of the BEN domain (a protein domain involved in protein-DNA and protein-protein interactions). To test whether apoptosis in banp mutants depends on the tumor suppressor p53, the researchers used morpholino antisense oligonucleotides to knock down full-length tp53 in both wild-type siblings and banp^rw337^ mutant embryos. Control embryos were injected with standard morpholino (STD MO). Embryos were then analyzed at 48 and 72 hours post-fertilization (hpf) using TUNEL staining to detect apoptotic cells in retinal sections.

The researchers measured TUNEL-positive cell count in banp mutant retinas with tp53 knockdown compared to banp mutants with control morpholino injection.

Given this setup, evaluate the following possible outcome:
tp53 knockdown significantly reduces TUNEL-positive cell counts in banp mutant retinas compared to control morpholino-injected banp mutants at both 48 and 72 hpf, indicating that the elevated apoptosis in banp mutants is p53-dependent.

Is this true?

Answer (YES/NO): NO